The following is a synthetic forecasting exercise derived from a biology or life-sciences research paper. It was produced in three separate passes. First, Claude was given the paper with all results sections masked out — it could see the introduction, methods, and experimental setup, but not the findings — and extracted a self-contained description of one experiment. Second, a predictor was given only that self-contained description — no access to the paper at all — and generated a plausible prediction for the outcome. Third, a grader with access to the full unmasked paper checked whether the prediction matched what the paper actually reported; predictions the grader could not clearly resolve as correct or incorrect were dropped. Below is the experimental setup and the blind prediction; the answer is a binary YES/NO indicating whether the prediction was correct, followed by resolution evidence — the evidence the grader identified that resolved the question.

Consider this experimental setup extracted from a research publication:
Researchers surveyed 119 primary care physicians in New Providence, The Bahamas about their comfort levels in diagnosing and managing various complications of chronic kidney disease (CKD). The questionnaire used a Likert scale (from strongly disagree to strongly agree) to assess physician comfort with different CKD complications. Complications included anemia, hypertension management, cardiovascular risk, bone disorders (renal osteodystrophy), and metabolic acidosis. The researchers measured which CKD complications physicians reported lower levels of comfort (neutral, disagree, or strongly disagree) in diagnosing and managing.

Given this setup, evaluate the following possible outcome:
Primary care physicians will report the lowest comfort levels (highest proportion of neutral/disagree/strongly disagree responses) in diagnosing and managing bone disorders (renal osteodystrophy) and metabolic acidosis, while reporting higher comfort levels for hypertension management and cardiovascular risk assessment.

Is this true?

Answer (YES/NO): NO